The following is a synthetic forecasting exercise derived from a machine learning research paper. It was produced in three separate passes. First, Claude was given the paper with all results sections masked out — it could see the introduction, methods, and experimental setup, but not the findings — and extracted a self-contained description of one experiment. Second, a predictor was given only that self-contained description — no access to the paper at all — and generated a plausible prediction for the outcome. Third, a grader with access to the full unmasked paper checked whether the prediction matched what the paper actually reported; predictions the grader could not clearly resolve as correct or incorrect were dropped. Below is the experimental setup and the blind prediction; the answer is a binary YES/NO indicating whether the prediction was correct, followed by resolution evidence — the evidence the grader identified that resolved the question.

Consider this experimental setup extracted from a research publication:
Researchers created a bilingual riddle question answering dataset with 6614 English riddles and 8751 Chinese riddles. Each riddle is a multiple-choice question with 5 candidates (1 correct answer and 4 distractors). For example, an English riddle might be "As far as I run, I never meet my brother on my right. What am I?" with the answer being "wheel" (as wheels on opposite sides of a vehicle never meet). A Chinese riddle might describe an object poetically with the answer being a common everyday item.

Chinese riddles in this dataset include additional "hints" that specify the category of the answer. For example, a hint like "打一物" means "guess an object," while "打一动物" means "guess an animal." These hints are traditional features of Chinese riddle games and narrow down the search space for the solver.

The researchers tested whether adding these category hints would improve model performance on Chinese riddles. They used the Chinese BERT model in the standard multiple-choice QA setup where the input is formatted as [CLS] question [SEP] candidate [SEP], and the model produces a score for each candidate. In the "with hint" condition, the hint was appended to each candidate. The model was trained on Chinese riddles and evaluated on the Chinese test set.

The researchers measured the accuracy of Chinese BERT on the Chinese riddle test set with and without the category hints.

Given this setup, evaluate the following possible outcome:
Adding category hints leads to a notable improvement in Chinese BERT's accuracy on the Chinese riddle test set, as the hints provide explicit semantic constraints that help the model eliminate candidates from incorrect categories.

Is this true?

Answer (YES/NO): NO